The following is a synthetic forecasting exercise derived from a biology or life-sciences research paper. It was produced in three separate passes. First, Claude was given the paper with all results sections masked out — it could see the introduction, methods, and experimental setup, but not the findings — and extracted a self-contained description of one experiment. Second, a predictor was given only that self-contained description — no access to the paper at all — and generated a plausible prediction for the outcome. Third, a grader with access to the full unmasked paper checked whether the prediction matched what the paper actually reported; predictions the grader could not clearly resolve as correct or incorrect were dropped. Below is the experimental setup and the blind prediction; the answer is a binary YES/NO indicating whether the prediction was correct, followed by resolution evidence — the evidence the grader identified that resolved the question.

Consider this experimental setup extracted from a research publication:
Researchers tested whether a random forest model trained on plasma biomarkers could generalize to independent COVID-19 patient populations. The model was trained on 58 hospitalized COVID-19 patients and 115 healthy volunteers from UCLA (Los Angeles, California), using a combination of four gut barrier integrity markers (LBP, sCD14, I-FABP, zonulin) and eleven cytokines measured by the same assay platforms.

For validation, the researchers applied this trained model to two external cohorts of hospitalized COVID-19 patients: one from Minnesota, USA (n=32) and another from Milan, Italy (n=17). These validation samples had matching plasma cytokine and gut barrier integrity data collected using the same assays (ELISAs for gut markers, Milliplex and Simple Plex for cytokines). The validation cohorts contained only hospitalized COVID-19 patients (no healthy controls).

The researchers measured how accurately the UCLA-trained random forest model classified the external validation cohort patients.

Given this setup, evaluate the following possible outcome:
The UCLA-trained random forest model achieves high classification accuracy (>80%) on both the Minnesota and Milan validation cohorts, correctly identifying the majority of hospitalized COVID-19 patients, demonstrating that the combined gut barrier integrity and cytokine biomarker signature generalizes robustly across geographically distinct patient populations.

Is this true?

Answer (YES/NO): NO